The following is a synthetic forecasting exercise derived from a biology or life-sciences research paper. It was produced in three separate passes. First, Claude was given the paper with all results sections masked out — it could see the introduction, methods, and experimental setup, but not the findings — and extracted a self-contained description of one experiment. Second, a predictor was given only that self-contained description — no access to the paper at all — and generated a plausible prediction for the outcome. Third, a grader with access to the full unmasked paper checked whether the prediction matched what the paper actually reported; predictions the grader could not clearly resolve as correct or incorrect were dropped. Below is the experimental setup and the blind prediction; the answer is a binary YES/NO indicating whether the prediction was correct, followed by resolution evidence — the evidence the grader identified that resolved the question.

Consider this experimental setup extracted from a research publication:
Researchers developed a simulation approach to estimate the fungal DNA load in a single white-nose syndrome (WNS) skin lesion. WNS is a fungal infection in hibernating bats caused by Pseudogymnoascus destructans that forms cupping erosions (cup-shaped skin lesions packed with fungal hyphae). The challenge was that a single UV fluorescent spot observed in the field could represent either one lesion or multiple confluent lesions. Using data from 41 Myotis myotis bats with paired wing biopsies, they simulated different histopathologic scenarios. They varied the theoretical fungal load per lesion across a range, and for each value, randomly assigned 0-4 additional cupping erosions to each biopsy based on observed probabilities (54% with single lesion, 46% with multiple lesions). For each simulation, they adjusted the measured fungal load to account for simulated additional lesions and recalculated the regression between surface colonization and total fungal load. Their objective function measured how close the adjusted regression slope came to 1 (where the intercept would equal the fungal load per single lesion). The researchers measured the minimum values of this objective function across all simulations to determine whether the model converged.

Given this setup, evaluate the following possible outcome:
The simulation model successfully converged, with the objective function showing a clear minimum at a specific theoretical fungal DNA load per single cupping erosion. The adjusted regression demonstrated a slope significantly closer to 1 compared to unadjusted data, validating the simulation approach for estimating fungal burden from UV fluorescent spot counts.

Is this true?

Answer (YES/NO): NO